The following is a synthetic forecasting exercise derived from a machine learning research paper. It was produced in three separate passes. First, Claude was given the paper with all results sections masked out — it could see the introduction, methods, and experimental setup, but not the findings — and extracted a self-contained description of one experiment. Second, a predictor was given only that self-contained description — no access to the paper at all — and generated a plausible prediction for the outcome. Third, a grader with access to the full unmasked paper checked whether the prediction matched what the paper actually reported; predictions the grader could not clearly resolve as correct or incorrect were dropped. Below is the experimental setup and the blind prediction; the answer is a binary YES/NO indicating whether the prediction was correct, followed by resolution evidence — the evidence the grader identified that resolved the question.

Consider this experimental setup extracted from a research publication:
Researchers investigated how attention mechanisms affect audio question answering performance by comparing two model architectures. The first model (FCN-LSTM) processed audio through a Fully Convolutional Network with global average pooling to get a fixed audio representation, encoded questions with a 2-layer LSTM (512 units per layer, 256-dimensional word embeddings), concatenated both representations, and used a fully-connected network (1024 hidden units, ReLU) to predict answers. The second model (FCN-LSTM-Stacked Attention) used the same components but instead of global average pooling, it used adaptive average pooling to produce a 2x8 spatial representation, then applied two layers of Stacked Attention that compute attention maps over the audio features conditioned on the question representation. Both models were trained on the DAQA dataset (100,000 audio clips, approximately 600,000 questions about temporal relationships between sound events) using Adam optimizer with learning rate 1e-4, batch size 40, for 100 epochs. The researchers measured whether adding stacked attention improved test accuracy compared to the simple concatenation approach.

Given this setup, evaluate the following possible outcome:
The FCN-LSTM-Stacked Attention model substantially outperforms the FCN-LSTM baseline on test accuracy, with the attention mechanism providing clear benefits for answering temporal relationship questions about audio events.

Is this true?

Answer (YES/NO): YES